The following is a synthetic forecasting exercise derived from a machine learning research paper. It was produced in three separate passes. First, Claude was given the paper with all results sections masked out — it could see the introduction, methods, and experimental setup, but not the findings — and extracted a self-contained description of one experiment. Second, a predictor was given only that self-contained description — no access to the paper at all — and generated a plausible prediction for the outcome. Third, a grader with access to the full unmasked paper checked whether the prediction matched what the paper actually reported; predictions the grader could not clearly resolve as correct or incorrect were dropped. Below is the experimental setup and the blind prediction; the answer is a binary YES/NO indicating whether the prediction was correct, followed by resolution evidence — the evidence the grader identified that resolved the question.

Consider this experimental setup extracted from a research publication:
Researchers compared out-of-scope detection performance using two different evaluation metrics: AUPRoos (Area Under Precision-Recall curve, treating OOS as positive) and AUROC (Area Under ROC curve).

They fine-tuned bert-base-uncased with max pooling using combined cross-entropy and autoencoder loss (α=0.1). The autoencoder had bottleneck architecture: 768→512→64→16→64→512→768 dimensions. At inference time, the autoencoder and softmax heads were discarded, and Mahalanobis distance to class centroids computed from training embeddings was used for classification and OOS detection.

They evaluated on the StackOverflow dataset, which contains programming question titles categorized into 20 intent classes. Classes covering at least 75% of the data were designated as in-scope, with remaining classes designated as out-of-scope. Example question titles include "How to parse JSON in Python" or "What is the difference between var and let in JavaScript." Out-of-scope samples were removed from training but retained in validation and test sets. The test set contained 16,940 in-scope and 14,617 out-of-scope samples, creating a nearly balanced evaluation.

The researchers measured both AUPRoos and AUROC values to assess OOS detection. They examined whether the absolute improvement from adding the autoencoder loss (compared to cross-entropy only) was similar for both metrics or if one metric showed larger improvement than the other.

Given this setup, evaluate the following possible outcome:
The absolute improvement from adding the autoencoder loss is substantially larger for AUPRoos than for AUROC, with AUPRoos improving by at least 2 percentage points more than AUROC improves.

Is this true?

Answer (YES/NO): NO